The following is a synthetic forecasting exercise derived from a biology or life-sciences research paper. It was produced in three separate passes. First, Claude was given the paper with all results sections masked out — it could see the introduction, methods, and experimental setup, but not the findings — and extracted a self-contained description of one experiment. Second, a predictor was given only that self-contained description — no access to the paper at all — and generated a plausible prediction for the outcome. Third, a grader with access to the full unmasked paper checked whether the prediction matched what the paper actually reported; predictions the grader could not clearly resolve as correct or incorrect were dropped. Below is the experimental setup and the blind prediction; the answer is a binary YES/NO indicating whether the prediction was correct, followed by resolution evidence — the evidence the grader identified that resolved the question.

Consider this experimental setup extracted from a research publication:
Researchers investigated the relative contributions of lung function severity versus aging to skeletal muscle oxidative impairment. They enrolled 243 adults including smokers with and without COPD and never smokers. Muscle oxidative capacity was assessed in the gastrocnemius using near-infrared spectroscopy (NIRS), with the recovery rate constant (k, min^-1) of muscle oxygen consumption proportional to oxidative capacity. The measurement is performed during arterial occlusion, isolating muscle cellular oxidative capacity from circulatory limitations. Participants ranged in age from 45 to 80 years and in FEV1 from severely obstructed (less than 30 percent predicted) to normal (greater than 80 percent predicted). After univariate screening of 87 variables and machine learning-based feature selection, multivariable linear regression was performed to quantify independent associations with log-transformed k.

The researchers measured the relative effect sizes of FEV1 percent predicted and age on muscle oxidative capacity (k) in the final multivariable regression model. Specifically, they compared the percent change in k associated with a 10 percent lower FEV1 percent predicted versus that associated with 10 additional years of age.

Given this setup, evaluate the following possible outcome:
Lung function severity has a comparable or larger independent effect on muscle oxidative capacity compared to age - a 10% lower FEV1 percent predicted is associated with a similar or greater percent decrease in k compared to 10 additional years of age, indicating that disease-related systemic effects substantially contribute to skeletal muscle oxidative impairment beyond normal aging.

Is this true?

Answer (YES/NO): NO